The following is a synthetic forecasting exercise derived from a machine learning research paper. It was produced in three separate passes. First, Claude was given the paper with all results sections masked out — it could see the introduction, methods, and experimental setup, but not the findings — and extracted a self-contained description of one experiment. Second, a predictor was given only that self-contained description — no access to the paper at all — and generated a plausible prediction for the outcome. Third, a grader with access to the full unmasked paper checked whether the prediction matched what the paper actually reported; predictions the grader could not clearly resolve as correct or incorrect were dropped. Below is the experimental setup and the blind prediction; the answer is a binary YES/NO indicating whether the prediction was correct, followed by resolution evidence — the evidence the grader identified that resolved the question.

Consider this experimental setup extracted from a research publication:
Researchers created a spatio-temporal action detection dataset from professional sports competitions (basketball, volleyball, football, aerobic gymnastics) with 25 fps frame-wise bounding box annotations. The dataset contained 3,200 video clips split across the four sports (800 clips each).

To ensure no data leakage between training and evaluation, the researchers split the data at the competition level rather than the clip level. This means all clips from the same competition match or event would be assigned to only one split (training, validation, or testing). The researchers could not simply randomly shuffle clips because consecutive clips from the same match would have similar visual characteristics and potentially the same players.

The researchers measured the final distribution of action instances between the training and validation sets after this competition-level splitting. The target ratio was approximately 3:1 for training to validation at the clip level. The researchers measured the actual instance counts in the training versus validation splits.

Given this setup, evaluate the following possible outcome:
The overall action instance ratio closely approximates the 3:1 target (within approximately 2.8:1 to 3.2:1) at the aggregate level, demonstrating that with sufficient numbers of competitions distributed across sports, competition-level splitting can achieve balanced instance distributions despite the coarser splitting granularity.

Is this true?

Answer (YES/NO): YES